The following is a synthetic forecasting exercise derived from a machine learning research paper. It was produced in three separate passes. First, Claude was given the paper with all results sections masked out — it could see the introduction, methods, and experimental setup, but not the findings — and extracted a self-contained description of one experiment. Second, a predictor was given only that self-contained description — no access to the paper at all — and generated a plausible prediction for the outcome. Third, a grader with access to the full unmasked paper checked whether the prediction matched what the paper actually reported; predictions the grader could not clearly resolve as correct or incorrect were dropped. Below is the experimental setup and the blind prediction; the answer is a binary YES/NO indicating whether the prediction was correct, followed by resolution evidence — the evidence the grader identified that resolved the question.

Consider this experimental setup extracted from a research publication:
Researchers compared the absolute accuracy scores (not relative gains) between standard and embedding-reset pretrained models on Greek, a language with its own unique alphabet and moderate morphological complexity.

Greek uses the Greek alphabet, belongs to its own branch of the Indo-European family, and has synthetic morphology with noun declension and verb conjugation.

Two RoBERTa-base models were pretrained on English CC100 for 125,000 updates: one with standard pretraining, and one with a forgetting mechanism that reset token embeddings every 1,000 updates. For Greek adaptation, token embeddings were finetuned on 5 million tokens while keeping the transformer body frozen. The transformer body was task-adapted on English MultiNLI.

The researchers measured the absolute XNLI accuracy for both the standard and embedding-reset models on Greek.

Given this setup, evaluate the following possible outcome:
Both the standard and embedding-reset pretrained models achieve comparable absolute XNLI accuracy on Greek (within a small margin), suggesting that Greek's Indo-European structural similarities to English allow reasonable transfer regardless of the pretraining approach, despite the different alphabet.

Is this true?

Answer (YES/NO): NO